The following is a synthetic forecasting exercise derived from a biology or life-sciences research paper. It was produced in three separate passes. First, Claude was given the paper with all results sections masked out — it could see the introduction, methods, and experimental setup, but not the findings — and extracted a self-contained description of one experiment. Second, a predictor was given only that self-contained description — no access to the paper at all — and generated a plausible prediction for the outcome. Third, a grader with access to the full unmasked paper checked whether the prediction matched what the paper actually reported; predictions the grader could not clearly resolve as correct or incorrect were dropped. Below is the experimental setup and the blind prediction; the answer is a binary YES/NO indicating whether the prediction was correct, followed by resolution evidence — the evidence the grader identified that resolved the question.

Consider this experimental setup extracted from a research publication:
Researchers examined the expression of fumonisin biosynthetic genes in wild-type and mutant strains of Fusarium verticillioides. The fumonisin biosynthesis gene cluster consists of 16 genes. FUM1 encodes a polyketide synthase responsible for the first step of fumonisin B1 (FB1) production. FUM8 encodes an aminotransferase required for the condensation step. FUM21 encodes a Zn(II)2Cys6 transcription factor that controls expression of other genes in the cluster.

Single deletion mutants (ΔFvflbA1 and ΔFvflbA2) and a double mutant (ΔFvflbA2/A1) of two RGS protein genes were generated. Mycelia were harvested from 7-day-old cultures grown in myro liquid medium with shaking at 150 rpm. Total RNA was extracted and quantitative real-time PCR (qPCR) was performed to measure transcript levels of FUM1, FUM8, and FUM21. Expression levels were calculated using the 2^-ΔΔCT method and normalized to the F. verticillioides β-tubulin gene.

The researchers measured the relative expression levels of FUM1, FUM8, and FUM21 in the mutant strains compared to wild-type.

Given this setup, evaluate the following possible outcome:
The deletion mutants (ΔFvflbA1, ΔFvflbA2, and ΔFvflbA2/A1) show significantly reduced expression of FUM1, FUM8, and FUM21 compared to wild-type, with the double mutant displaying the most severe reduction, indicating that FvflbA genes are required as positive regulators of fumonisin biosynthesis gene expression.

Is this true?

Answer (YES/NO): NO